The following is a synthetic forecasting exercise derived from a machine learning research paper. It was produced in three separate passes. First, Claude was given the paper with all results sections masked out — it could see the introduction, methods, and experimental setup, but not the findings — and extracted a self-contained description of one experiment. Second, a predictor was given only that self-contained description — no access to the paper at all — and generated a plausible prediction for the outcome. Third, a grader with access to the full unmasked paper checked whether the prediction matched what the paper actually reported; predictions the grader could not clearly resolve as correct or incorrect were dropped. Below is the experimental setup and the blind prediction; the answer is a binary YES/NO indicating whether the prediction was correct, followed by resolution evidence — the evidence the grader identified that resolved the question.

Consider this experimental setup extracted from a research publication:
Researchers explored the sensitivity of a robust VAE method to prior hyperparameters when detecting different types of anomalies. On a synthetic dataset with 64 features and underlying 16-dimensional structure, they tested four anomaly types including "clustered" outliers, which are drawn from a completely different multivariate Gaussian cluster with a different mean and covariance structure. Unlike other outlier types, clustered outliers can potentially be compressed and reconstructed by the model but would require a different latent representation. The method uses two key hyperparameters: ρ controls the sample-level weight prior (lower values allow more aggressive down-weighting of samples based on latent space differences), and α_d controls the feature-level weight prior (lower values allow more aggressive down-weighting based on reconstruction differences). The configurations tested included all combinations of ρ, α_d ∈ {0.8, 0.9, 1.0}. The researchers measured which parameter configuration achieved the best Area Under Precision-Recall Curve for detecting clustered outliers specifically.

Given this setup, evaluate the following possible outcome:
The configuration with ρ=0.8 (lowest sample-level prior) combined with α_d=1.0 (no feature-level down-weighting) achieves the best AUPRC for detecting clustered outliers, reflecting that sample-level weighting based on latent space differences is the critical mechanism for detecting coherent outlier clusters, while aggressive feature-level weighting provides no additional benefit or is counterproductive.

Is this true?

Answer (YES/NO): YES